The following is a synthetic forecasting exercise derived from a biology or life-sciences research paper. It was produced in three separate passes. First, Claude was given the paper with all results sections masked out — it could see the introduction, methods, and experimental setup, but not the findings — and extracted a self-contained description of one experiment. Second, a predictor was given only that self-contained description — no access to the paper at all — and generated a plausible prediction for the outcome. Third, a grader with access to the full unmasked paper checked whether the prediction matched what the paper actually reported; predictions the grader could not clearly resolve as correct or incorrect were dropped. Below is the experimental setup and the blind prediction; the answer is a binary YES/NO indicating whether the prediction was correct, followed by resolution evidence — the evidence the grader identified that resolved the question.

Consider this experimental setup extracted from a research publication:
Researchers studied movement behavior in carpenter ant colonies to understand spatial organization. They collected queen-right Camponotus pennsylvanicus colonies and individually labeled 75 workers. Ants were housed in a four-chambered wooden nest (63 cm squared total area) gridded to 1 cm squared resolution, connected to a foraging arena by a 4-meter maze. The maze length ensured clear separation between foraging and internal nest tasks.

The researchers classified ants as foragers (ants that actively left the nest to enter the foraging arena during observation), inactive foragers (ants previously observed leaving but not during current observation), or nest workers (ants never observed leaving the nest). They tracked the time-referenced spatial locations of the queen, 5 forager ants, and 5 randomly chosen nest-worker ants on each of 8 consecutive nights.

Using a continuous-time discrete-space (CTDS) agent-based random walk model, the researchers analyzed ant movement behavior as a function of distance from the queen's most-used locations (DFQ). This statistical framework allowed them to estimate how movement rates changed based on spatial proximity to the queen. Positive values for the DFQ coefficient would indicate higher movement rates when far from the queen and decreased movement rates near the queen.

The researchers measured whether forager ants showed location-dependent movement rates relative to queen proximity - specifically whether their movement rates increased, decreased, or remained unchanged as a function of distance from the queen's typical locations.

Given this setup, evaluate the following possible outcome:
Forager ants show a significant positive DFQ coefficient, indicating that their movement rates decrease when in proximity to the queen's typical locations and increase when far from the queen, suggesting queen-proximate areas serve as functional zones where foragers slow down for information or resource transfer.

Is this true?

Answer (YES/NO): NO